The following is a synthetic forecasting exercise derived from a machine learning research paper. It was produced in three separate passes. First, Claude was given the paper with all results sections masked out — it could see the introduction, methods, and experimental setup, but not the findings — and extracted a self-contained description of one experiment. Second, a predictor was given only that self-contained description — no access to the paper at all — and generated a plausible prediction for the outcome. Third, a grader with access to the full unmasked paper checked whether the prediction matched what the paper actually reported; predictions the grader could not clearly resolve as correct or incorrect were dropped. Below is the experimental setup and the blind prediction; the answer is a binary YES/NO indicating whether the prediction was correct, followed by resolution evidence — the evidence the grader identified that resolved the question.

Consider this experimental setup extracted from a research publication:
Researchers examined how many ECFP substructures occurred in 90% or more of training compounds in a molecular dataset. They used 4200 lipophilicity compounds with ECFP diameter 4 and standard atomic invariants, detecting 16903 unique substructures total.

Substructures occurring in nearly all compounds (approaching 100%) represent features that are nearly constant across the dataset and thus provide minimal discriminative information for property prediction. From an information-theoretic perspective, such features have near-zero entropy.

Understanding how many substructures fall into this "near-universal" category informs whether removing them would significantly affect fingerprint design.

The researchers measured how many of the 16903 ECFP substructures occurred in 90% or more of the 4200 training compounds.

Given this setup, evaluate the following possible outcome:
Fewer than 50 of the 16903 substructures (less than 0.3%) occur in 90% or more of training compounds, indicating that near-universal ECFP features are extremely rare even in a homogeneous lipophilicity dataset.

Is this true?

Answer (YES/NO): YES